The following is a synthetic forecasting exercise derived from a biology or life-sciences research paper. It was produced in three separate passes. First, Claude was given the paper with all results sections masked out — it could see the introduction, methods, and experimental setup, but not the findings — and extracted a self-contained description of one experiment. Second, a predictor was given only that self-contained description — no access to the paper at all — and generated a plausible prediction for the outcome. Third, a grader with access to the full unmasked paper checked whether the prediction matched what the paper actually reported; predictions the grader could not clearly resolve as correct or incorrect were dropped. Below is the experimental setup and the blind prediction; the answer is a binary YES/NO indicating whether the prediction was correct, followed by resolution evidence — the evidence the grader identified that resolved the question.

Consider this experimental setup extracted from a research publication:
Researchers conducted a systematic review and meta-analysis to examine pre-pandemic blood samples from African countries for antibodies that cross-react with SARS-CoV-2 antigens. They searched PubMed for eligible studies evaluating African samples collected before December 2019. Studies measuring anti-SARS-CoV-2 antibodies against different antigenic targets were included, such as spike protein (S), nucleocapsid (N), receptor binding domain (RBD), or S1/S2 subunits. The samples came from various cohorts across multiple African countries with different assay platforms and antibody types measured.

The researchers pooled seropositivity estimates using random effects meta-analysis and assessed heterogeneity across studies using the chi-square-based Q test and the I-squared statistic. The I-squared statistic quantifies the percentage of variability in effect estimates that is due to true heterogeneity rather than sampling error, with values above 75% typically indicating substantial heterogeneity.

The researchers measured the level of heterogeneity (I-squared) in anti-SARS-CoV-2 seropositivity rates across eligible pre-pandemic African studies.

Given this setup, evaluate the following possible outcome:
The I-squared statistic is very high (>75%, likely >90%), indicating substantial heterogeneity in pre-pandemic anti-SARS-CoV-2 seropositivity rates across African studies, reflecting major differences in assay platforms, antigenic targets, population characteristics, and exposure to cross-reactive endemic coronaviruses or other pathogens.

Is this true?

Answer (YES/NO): YES